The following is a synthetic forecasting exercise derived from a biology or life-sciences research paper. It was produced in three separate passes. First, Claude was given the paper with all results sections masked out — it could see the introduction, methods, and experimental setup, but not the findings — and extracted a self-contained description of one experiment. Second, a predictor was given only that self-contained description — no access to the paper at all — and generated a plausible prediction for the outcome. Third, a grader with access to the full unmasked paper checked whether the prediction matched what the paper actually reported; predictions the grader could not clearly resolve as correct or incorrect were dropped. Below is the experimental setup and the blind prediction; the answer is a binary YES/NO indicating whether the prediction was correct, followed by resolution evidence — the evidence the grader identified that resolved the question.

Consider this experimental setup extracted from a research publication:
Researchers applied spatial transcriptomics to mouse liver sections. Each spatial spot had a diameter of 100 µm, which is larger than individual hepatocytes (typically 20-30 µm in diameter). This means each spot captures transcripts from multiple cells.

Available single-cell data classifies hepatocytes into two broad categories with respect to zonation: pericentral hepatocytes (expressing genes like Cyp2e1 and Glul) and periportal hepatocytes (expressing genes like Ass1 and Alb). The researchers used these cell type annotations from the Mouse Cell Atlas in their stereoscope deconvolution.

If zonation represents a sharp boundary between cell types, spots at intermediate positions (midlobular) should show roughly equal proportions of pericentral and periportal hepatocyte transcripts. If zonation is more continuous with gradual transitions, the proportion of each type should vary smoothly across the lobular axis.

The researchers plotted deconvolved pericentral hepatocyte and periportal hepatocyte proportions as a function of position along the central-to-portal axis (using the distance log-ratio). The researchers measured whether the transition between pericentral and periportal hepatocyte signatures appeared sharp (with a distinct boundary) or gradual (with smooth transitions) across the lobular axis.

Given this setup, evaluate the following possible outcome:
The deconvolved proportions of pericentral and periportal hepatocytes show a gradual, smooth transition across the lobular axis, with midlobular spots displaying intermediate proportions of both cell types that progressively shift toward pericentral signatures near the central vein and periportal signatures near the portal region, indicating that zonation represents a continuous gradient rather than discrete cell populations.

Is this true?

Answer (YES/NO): YES